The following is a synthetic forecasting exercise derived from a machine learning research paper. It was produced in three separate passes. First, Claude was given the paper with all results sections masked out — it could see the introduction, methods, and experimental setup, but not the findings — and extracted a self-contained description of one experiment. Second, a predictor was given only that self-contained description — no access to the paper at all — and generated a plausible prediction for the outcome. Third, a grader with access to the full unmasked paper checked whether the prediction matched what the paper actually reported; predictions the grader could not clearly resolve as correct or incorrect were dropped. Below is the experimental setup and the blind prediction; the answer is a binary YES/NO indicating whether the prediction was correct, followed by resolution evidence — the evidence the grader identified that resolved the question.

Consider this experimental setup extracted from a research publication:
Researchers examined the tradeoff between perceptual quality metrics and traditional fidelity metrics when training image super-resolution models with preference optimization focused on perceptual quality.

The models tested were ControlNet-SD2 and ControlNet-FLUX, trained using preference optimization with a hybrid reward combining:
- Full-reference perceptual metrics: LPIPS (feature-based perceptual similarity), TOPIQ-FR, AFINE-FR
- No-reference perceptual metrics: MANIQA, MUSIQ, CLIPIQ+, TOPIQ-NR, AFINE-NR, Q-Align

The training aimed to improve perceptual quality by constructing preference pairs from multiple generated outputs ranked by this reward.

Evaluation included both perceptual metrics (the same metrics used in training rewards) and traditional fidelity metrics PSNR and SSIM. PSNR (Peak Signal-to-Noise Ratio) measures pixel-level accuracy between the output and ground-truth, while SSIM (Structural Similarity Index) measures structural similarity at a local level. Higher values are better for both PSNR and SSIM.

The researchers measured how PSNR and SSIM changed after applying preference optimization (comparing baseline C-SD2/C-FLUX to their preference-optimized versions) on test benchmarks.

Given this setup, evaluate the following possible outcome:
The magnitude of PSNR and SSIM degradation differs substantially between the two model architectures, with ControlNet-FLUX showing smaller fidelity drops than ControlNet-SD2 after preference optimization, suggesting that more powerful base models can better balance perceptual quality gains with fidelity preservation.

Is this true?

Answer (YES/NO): YES